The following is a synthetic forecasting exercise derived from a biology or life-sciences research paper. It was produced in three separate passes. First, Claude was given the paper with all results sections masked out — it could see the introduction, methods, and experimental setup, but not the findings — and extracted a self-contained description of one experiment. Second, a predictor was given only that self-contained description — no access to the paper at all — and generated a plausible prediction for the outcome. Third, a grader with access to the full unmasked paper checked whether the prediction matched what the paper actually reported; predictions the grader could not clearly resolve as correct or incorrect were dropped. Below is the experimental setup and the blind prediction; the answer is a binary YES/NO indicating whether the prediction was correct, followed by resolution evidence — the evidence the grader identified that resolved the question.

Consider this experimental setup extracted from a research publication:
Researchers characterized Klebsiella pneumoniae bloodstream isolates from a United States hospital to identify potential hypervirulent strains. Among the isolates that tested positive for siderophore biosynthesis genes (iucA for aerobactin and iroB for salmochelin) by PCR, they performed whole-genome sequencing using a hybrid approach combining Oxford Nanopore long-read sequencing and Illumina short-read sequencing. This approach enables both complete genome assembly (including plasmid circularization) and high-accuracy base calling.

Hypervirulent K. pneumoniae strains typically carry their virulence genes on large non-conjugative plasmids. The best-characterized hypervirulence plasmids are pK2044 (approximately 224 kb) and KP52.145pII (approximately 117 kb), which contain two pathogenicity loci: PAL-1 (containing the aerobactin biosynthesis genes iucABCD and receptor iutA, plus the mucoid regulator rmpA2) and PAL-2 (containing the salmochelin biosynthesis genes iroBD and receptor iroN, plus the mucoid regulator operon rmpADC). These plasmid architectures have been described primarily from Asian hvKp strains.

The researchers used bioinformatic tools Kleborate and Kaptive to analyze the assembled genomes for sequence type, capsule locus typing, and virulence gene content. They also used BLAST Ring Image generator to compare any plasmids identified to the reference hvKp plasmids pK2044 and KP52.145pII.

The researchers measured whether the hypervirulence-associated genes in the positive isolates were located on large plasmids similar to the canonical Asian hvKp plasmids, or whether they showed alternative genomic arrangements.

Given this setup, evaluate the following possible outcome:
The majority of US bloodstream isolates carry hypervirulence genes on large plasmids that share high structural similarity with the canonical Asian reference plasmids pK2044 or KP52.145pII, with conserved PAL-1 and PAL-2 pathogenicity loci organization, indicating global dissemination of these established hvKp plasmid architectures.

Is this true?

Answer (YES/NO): YES